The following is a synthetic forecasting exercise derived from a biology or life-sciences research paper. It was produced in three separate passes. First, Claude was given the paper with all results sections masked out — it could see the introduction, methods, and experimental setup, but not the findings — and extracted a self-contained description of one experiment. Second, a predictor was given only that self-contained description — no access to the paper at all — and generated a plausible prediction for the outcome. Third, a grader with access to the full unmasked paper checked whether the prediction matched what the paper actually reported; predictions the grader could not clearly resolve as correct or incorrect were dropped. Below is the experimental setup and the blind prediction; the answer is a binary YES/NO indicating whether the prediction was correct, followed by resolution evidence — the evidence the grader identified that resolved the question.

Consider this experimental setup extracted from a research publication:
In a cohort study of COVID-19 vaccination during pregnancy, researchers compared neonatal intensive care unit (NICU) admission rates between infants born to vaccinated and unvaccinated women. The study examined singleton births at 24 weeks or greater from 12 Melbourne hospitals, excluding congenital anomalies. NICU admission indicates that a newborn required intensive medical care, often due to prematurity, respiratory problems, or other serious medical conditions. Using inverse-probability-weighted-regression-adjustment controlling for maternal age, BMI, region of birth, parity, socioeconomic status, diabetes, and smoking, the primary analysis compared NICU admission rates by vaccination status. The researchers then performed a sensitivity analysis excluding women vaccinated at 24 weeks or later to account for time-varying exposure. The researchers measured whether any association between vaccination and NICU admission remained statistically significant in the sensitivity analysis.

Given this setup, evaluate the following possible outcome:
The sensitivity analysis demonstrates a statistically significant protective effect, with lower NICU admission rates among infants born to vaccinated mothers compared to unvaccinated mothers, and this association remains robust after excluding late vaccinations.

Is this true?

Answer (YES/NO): NO